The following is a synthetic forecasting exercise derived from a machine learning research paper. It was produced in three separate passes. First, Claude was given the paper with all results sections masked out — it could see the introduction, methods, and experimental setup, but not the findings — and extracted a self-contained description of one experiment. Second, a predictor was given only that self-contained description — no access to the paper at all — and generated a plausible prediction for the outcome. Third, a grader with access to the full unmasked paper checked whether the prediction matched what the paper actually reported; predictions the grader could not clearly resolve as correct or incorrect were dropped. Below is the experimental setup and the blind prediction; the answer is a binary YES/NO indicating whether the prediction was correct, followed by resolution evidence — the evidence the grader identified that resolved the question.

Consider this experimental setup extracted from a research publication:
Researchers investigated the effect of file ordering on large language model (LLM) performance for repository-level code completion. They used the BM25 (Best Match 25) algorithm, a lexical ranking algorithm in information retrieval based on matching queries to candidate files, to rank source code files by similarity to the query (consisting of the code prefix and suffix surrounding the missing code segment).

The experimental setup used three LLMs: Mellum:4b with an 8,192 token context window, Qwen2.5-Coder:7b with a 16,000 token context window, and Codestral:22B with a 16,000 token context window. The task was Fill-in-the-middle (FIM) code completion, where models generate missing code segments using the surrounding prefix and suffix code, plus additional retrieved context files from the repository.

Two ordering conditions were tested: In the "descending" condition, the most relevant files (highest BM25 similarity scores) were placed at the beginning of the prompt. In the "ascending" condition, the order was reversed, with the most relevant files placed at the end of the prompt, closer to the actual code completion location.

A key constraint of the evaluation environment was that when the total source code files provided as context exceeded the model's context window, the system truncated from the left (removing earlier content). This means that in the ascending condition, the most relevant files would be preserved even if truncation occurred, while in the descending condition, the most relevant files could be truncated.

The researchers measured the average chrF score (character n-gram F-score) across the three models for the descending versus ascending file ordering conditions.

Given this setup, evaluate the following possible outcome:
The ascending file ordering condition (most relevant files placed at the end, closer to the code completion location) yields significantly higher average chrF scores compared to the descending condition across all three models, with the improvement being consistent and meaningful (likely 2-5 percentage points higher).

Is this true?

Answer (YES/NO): NO